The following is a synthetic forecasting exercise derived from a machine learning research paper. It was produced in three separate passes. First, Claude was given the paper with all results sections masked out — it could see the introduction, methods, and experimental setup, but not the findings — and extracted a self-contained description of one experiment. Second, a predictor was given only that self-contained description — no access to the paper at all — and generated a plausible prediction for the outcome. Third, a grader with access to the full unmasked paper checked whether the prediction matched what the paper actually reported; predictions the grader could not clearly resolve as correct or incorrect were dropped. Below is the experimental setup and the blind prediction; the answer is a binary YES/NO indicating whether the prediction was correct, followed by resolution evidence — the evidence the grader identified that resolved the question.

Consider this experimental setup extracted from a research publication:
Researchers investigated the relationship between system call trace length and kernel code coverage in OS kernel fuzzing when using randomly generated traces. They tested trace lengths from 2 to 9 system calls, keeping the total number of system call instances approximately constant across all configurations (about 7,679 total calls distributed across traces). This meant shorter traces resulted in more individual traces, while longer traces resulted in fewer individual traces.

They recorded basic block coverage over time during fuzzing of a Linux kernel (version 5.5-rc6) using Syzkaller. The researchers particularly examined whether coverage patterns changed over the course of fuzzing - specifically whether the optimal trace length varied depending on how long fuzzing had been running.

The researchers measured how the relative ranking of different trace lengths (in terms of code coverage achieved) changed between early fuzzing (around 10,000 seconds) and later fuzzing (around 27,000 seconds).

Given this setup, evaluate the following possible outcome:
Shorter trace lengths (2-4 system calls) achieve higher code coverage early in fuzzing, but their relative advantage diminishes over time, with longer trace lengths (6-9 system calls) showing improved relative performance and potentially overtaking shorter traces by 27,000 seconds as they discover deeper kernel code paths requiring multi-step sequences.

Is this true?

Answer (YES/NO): NO